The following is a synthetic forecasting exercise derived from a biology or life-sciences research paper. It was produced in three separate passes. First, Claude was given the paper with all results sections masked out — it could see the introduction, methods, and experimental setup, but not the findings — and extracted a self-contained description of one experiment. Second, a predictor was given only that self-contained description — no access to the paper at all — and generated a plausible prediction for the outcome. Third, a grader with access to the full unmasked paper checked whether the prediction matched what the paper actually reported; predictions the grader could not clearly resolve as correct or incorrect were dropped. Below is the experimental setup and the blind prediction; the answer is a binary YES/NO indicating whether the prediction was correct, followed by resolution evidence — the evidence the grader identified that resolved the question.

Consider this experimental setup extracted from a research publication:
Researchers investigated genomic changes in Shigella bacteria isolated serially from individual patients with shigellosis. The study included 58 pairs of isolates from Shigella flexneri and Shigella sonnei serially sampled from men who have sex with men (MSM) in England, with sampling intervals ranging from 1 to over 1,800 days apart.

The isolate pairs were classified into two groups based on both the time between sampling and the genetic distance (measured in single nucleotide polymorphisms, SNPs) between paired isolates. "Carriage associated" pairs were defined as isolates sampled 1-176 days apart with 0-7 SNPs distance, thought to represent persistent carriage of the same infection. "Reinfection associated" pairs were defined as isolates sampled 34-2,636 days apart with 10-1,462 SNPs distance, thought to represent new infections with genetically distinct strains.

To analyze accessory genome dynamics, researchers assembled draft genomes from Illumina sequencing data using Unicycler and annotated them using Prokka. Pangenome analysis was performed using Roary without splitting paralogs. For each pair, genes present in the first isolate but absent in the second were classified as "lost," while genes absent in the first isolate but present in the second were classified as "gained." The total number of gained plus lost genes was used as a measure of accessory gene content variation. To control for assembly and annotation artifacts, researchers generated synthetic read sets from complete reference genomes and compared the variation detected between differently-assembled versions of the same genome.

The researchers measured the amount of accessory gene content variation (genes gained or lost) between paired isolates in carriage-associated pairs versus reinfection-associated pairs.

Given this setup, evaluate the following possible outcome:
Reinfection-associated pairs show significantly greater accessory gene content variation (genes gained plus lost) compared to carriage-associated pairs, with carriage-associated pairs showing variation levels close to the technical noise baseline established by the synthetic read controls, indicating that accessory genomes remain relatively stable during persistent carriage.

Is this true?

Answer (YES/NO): NO